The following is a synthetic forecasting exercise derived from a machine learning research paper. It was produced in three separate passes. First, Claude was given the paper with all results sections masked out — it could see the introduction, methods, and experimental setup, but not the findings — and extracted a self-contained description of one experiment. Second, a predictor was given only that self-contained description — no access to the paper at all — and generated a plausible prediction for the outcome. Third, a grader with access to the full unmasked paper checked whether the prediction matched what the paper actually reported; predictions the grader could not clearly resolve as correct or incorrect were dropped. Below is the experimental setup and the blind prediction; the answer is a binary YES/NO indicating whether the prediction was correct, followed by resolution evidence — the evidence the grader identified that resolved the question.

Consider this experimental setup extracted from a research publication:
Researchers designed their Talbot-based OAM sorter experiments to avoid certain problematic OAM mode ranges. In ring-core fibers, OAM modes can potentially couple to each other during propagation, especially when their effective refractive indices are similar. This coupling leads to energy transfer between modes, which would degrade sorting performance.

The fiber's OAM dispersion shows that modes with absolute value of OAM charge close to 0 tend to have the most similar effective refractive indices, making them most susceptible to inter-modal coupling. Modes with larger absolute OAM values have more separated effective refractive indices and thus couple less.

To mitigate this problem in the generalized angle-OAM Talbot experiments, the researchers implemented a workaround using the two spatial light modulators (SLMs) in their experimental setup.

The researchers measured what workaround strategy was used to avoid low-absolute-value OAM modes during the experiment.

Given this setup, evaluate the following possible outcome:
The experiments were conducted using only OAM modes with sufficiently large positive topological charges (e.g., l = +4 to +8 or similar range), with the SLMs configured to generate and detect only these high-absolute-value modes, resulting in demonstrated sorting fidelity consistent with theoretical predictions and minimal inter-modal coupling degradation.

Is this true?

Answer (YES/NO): NO